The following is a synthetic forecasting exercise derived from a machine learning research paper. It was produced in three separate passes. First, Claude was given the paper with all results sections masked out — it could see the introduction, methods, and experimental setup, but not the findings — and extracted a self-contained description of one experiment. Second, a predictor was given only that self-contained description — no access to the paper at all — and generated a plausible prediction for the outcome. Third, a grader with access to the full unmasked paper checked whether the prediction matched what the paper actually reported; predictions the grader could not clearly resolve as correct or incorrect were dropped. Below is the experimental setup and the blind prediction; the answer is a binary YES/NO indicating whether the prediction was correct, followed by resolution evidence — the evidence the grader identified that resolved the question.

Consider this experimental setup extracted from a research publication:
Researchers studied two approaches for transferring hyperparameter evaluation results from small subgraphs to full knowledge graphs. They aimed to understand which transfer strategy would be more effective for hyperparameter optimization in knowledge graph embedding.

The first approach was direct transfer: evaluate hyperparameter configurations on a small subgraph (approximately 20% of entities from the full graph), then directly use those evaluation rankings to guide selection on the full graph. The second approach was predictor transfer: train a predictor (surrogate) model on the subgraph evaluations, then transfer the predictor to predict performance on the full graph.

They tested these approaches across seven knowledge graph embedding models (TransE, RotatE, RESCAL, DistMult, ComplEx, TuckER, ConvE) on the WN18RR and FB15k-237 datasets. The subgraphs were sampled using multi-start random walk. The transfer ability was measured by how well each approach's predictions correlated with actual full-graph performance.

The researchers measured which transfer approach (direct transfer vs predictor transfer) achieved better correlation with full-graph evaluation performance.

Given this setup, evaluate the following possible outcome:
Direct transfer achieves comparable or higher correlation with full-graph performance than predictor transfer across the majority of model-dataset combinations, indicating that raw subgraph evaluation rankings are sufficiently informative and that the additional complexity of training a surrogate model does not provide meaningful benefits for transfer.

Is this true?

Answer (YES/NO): YES